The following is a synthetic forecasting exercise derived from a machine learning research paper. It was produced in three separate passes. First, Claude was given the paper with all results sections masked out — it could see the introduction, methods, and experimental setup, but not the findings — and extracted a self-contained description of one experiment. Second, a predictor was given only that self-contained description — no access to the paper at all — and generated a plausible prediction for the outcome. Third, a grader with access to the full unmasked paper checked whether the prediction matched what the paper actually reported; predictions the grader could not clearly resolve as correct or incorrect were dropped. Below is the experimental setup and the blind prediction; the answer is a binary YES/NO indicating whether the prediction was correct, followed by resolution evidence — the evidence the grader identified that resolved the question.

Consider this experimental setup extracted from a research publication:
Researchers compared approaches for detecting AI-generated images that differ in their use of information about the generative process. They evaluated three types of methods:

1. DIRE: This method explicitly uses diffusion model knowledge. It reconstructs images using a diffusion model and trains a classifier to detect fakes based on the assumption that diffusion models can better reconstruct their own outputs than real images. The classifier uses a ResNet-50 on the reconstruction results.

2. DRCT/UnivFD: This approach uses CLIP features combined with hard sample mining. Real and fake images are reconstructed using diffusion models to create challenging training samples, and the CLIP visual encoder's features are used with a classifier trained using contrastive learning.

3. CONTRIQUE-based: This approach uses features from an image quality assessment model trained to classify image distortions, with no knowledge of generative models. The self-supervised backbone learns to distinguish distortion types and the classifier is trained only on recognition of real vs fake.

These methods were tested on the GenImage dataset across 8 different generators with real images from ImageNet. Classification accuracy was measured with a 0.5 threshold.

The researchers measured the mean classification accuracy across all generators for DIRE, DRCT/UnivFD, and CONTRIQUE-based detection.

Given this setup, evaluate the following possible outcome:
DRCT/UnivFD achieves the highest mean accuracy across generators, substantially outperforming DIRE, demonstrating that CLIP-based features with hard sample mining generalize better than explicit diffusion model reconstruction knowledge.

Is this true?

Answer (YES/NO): NO